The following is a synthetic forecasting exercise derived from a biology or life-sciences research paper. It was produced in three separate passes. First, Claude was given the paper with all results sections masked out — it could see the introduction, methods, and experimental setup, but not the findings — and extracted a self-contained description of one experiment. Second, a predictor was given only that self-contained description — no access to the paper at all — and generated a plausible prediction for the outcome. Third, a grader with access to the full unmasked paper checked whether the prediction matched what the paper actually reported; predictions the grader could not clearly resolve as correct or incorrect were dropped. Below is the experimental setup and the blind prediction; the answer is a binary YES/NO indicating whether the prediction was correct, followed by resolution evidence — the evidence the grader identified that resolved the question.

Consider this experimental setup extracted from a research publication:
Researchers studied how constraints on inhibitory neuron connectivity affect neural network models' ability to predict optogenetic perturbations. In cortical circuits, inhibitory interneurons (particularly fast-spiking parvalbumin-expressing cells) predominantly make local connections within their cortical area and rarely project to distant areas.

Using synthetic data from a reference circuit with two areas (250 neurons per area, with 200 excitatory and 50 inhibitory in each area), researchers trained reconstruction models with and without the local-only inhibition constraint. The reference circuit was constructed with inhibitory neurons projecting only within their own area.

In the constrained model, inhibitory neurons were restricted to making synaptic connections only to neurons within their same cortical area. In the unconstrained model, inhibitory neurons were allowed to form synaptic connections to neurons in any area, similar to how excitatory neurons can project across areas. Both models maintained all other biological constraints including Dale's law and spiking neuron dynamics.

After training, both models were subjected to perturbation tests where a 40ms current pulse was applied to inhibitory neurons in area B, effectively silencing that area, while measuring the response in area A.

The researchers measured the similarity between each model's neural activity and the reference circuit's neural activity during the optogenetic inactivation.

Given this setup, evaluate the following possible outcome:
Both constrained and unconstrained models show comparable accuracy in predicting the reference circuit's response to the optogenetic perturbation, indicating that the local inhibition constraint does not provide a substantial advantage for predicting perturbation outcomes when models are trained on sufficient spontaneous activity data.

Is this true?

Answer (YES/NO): NO